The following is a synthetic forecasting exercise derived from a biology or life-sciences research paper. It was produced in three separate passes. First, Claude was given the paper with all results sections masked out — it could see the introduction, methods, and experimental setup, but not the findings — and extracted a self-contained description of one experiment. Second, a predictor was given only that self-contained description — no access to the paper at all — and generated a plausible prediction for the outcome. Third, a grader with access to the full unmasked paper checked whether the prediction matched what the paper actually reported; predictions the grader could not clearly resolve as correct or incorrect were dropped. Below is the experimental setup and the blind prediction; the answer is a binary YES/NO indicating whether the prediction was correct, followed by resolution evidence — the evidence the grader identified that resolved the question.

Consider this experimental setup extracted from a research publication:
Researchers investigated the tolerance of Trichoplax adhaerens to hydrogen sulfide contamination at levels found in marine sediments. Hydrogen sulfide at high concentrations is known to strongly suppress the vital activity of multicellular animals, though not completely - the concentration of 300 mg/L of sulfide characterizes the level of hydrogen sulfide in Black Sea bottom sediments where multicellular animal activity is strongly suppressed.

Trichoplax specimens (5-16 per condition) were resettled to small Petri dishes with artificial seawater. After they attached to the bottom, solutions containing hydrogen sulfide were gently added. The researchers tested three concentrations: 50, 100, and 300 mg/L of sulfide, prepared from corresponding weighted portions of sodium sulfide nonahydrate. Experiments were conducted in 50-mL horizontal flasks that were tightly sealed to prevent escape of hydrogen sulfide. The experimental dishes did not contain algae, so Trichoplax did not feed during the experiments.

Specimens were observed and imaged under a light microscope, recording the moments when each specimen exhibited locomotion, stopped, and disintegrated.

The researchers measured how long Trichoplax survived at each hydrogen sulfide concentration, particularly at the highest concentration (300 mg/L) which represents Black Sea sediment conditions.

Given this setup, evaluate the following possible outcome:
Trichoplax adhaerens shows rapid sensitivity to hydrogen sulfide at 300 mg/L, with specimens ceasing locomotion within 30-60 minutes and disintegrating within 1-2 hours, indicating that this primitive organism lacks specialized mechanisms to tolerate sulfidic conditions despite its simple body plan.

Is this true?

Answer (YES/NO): NO